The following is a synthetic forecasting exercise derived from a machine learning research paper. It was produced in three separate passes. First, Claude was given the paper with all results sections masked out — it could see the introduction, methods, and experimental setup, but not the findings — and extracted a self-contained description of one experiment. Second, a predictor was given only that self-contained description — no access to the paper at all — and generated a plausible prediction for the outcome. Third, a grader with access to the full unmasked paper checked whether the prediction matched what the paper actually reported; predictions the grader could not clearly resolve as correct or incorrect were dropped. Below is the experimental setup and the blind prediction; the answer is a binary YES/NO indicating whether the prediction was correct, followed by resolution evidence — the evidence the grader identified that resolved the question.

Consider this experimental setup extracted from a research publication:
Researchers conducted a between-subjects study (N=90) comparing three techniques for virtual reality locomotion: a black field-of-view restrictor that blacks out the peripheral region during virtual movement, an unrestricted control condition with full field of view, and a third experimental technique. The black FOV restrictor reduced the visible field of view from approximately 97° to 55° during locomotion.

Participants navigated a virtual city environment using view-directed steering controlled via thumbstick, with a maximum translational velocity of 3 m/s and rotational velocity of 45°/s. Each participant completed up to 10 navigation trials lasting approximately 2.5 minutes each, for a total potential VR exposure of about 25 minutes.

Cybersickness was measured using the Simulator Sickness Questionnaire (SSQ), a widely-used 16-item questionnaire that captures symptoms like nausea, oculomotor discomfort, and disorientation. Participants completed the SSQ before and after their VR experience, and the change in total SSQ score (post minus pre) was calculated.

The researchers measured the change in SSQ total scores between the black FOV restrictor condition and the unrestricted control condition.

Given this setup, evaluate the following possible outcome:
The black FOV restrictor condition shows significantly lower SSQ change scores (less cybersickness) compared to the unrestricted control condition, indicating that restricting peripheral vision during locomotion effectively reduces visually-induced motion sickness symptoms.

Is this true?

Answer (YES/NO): NO